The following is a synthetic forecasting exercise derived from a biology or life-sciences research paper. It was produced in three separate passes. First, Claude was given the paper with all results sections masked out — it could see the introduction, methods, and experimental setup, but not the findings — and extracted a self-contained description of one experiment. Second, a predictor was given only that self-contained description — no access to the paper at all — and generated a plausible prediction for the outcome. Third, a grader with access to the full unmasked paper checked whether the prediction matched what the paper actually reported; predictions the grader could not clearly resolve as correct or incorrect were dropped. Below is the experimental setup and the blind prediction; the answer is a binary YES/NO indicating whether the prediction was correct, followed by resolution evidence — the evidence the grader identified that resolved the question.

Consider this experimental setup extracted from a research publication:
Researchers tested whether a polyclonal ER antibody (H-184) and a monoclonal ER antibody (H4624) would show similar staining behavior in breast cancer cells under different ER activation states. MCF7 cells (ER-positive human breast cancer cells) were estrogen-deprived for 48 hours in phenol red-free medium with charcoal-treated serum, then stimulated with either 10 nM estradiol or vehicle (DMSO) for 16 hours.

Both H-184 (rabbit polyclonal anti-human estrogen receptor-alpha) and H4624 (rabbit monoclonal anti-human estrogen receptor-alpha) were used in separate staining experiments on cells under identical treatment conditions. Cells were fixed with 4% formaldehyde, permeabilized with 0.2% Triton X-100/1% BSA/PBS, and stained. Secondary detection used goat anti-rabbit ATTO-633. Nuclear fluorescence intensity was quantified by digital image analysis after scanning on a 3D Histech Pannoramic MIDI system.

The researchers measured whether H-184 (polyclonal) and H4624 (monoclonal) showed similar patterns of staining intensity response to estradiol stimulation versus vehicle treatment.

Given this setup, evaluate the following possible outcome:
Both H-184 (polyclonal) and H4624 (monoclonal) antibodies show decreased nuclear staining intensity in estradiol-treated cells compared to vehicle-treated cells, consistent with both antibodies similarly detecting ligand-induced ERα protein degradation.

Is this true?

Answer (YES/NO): NO